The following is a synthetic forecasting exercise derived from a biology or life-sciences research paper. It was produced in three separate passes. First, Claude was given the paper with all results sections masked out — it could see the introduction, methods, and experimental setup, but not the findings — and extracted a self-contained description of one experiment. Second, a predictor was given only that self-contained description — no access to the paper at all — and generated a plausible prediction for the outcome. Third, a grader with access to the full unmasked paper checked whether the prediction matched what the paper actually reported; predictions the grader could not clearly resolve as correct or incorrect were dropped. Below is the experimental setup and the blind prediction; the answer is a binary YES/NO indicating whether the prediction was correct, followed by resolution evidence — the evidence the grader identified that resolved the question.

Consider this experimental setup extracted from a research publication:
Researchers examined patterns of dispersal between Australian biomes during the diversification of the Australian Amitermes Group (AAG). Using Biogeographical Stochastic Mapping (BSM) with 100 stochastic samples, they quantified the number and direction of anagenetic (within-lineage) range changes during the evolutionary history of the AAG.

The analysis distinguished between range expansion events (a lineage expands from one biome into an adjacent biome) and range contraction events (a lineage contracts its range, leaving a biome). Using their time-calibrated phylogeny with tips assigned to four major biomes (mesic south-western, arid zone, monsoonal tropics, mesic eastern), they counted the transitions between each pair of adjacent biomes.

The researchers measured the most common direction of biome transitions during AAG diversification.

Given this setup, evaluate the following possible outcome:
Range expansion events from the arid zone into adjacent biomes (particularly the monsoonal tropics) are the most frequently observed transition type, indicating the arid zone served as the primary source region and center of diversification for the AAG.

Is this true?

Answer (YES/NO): NO